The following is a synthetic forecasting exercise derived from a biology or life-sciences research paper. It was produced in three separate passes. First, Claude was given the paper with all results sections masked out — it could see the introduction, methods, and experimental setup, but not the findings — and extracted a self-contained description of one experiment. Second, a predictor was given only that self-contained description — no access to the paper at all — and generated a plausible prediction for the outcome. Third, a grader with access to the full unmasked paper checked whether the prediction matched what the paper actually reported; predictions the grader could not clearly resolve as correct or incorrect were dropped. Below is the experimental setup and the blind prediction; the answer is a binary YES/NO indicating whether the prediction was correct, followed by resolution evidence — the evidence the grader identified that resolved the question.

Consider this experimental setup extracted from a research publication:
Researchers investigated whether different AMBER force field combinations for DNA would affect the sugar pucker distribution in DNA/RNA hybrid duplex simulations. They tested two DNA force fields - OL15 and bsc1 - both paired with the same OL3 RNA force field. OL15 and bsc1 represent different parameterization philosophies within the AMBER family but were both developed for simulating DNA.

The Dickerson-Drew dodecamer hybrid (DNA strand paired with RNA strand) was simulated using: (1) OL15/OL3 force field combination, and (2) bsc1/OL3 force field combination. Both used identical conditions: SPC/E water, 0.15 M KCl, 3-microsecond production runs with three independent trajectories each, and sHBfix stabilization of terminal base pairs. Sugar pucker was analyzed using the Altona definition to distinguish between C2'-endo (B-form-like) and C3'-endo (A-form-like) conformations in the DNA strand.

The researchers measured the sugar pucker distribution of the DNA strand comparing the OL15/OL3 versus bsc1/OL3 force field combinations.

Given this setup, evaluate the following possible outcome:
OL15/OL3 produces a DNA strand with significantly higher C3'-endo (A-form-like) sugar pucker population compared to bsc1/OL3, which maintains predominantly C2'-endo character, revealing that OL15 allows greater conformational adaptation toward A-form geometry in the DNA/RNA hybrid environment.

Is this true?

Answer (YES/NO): NO